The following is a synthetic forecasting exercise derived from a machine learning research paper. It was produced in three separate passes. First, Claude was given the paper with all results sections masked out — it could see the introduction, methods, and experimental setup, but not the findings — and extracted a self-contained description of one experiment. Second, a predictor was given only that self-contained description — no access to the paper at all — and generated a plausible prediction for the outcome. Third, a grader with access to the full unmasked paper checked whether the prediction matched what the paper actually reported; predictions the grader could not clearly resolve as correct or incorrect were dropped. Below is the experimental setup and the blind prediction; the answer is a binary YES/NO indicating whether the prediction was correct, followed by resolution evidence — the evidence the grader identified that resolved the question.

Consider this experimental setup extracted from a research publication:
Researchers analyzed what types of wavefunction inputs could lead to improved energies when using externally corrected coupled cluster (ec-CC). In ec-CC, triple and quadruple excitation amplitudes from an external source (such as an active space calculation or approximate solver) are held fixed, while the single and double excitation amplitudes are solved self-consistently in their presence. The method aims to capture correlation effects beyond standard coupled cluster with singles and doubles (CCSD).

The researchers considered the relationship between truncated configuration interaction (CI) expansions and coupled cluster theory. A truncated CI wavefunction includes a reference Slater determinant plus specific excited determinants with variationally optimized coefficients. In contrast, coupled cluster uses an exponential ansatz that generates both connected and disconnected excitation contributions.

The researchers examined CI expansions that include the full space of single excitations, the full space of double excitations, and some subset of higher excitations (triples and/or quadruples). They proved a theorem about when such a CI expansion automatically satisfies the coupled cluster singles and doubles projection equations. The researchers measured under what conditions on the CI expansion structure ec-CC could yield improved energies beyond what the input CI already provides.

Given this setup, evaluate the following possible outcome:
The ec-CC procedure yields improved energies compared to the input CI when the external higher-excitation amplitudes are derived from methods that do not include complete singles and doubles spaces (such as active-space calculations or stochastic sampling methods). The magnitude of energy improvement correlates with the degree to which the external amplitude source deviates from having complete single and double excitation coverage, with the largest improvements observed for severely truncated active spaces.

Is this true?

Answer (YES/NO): NO